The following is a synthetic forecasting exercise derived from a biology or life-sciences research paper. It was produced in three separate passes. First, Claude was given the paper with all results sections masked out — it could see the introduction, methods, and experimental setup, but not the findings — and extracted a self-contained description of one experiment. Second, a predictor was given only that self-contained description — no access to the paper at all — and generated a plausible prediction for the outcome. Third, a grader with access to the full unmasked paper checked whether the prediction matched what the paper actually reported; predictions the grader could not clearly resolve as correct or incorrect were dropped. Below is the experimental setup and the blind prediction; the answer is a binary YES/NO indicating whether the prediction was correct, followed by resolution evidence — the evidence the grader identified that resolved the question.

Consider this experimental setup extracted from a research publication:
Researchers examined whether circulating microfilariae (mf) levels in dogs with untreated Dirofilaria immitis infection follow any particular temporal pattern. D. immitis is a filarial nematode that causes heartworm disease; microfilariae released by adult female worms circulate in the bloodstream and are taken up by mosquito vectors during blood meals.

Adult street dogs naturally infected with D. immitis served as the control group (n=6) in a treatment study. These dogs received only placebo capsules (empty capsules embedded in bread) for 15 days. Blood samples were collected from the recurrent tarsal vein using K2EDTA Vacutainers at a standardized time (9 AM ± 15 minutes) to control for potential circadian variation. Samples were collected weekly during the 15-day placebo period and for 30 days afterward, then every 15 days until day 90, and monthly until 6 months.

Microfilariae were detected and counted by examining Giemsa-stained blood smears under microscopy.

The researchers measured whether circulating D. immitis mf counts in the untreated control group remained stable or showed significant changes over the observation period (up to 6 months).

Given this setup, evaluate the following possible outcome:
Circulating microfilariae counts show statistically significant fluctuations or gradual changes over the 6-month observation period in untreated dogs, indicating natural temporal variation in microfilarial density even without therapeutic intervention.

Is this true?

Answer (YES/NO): NO